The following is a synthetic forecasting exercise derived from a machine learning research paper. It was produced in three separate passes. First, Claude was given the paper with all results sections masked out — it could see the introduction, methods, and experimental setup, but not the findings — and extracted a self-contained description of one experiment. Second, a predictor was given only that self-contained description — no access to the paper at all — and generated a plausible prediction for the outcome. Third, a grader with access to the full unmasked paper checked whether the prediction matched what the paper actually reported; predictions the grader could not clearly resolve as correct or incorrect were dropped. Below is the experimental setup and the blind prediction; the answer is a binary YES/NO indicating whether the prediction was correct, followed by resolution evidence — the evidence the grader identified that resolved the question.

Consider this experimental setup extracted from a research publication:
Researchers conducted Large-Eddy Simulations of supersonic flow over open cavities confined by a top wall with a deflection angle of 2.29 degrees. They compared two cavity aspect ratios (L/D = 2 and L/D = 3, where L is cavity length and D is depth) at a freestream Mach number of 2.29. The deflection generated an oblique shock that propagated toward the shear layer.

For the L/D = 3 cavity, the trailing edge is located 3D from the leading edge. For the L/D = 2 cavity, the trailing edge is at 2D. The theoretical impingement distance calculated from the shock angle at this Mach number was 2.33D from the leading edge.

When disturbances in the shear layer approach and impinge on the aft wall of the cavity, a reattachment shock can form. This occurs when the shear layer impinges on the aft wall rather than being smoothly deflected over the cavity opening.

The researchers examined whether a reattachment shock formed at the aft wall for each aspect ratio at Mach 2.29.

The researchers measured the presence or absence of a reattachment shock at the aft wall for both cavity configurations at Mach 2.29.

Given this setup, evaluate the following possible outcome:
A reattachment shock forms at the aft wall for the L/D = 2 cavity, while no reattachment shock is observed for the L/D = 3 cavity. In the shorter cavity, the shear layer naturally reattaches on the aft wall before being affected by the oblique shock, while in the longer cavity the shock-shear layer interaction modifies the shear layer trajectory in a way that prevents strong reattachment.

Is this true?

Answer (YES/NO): NO